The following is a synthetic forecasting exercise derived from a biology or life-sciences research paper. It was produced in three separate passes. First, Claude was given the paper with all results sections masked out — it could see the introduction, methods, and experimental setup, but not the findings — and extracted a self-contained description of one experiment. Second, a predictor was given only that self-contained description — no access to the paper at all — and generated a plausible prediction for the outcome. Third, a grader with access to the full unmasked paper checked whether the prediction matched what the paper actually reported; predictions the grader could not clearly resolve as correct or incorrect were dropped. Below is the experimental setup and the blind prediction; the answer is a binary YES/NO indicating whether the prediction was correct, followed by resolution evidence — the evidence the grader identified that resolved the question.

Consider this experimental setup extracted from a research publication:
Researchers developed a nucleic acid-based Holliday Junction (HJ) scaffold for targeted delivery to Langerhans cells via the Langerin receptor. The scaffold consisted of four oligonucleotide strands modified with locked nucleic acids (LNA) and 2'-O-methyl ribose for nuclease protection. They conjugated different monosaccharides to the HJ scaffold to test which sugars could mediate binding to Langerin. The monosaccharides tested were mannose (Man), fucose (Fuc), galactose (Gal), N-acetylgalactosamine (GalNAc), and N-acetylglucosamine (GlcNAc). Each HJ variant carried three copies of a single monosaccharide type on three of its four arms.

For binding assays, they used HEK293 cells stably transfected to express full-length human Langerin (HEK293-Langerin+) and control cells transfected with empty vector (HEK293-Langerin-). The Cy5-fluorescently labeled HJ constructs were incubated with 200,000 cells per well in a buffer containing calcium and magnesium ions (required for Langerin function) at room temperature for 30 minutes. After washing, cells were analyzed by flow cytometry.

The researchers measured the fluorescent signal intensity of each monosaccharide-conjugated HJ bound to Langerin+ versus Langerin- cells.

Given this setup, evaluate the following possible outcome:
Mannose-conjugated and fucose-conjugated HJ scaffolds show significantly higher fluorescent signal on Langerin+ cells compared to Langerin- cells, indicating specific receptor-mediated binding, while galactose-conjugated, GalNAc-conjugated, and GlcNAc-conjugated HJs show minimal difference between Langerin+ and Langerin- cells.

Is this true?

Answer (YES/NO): NO